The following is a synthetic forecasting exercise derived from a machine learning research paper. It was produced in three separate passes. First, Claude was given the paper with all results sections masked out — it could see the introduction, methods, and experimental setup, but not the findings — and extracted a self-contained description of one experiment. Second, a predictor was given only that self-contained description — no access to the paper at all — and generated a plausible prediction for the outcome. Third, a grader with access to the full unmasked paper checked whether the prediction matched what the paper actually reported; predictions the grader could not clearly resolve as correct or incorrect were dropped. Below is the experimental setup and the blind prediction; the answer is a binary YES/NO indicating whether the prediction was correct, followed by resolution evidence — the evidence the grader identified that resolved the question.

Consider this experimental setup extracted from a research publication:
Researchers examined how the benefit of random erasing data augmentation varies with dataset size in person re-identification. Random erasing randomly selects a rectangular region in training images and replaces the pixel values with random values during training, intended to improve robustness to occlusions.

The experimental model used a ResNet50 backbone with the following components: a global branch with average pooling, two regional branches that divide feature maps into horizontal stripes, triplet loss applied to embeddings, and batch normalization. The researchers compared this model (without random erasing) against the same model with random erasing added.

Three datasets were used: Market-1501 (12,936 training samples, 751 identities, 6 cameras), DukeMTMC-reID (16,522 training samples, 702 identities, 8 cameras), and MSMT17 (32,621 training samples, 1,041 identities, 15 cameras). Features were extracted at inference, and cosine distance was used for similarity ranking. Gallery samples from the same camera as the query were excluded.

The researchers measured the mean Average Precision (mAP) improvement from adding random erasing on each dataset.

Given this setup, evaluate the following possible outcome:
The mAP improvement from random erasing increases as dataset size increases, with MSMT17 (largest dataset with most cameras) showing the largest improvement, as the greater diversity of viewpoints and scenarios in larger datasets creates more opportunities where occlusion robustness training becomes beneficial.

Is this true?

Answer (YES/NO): YES